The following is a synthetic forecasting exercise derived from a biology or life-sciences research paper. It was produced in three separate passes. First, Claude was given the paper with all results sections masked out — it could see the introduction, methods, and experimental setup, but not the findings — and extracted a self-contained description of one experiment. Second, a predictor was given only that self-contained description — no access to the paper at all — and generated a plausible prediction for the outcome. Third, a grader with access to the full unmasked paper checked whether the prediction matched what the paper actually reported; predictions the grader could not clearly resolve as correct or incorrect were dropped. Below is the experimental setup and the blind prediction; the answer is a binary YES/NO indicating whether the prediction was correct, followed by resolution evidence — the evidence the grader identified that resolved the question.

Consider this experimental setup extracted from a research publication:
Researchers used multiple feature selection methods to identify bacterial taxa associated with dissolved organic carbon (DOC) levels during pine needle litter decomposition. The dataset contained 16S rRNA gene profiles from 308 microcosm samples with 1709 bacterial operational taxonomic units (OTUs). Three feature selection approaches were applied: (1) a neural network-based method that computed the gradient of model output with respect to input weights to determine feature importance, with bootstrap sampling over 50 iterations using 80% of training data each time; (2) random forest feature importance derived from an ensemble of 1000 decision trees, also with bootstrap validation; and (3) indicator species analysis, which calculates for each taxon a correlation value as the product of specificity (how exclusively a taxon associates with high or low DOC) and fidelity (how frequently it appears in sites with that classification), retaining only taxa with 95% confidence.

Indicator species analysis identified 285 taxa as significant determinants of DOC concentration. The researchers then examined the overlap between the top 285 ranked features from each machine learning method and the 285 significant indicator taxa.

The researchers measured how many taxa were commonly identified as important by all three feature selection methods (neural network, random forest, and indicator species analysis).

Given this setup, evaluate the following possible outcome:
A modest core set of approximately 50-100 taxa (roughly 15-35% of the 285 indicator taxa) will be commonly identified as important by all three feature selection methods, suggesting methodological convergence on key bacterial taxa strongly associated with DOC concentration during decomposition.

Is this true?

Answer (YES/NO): YES